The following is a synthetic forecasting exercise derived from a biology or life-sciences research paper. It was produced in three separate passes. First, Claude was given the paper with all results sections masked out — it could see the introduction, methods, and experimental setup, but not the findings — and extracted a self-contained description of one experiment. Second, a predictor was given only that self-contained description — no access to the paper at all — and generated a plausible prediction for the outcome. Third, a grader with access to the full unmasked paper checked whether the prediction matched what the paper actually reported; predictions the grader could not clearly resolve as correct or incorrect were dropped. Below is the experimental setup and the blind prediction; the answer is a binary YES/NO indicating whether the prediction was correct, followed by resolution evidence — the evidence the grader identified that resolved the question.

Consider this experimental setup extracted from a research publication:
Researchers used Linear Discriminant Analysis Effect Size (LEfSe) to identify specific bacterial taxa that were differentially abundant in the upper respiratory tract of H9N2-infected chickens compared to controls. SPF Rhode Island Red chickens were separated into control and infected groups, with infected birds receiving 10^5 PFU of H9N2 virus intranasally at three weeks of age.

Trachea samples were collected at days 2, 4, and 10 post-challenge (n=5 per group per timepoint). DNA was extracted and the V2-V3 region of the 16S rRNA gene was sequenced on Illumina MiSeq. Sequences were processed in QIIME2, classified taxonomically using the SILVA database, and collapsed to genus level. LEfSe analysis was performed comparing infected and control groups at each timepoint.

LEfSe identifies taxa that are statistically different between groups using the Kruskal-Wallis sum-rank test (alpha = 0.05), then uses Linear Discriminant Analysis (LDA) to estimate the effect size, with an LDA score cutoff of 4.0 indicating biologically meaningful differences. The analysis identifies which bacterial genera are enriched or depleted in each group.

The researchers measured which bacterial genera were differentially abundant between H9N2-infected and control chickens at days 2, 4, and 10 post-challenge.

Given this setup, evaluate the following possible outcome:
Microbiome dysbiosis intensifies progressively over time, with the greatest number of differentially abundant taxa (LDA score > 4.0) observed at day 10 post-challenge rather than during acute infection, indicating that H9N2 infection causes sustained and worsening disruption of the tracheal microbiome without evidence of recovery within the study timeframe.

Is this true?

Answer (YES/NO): NO